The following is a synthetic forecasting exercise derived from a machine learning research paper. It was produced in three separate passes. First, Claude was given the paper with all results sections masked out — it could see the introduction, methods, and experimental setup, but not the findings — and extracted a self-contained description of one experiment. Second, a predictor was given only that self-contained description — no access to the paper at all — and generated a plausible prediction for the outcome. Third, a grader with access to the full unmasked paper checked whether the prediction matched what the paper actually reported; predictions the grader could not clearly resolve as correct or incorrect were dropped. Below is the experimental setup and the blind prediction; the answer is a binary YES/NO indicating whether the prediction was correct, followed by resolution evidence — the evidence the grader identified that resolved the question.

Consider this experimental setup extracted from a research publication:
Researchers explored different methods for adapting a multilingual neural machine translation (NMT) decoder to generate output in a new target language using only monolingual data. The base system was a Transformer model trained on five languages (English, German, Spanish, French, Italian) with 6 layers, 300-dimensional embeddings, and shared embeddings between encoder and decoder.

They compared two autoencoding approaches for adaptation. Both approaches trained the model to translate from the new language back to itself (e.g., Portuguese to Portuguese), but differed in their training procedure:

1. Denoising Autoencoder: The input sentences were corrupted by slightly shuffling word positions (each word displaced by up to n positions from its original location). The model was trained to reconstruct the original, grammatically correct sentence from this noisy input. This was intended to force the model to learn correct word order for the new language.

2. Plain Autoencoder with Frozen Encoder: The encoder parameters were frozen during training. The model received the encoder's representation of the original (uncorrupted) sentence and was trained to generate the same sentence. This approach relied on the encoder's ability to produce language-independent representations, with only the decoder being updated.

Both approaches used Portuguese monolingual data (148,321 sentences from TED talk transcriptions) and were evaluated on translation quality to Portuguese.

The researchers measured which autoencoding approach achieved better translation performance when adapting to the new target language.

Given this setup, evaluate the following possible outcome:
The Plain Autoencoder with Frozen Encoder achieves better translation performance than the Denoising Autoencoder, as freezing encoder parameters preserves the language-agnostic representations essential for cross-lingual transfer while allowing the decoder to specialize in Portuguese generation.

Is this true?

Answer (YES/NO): YES